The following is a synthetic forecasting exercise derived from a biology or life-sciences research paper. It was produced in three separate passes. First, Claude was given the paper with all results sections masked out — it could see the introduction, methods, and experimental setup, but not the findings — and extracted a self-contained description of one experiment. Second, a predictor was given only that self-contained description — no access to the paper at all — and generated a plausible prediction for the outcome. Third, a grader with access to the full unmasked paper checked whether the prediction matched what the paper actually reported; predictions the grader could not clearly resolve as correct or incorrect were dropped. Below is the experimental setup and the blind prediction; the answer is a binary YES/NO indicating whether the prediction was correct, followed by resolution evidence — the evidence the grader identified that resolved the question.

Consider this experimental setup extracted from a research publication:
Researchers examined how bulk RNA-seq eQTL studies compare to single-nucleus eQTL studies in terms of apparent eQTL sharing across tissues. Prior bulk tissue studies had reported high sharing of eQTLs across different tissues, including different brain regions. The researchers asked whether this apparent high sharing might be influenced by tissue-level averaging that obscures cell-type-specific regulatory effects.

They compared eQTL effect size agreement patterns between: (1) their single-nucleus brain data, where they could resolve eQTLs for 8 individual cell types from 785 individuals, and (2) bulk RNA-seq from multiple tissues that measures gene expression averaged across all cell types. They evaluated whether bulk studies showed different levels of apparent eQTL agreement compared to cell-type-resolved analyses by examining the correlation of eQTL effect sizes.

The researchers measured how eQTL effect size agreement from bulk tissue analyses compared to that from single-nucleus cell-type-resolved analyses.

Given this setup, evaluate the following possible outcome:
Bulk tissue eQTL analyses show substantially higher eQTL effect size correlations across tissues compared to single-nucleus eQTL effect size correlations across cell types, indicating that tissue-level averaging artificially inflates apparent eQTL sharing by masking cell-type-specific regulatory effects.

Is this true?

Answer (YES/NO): YES